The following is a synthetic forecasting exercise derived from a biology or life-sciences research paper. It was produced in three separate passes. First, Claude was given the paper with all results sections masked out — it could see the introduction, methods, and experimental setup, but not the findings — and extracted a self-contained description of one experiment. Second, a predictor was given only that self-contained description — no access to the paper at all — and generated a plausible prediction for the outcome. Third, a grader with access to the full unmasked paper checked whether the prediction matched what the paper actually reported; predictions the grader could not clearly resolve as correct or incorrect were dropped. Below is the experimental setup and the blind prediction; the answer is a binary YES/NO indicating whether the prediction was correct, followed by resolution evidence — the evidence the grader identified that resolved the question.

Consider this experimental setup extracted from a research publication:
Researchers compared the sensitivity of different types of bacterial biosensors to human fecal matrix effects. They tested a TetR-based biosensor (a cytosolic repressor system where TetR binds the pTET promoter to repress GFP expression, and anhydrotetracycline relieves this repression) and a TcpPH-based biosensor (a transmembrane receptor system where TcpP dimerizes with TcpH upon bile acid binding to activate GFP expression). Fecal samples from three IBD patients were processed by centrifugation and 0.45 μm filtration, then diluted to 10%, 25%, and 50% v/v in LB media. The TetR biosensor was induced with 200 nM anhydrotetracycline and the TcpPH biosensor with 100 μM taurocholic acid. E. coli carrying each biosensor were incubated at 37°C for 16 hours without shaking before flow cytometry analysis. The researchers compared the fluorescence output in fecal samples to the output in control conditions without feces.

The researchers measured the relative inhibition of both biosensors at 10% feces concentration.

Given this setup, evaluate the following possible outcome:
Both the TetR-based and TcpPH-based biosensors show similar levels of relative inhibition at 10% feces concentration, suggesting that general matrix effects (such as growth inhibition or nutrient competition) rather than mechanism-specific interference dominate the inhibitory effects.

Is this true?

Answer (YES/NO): NO